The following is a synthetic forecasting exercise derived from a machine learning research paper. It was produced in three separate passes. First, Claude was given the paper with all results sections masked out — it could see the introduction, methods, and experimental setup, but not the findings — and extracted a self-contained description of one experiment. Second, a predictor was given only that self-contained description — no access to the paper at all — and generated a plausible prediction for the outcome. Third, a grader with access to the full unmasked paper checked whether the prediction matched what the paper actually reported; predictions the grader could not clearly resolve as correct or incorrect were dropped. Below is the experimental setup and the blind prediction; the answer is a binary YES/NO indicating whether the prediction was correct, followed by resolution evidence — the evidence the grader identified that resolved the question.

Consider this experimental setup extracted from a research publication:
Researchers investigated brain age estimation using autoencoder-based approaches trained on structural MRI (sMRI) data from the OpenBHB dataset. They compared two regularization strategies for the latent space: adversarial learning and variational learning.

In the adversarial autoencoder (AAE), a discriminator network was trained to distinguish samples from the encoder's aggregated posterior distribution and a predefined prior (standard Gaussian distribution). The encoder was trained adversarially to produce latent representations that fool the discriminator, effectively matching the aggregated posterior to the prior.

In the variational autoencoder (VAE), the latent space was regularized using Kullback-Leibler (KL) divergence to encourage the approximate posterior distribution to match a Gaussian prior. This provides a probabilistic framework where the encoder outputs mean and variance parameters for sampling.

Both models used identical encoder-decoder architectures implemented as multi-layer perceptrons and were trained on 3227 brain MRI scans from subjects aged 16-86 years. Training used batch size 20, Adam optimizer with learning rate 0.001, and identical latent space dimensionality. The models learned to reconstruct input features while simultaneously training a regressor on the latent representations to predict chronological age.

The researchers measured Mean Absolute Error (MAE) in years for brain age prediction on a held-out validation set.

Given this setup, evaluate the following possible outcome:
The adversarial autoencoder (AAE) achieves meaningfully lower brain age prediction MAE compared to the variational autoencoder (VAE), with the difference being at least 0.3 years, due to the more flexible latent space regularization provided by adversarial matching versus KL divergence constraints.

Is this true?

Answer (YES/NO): NO